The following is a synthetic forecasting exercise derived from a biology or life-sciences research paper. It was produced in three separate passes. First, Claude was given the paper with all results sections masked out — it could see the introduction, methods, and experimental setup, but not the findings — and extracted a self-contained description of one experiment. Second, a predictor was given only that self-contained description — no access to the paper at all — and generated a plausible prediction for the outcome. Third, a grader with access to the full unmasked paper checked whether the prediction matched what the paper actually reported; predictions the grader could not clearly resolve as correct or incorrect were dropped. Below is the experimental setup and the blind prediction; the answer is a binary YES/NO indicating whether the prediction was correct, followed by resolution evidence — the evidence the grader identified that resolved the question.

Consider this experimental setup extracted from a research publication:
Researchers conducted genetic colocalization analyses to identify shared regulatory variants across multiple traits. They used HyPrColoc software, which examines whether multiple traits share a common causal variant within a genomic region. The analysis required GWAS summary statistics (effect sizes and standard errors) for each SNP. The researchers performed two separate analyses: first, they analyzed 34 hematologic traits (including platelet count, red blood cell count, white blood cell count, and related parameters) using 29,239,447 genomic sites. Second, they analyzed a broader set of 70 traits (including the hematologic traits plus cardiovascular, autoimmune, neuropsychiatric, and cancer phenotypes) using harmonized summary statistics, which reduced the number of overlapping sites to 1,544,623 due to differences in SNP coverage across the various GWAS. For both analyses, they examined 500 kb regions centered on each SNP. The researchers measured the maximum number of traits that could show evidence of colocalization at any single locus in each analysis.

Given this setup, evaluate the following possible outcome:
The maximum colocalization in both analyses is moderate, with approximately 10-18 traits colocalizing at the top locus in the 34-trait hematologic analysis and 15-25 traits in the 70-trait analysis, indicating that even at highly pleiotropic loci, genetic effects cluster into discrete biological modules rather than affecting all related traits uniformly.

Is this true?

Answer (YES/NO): NO